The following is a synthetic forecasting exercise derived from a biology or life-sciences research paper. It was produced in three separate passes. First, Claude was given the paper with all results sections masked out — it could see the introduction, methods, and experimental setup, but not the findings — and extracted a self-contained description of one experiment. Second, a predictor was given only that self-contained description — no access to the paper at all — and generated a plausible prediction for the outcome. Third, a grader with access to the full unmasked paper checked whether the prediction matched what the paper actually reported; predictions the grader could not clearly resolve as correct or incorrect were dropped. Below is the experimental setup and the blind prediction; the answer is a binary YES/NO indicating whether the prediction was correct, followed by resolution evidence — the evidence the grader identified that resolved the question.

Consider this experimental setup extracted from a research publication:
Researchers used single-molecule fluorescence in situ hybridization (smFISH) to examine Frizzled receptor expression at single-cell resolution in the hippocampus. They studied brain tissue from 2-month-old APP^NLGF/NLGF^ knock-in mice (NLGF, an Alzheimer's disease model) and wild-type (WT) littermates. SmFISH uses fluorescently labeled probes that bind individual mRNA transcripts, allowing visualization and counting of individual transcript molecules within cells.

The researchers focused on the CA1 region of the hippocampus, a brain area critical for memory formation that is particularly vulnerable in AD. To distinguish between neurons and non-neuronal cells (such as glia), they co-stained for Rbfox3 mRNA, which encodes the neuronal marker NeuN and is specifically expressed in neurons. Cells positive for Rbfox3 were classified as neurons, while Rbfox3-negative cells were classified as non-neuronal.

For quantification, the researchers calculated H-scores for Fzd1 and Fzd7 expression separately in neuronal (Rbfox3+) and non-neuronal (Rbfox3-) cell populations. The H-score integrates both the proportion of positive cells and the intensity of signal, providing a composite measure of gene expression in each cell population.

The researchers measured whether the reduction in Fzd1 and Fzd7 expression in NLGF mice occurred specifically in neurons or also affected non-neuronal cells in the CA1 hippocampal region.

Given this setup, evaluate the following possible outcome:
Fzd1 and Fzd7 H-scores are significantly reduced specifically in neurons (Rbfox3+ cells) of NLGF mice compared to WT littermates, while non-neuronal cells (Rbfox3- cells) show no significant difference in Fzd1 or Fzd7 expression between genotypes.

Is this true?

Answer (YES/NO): NO